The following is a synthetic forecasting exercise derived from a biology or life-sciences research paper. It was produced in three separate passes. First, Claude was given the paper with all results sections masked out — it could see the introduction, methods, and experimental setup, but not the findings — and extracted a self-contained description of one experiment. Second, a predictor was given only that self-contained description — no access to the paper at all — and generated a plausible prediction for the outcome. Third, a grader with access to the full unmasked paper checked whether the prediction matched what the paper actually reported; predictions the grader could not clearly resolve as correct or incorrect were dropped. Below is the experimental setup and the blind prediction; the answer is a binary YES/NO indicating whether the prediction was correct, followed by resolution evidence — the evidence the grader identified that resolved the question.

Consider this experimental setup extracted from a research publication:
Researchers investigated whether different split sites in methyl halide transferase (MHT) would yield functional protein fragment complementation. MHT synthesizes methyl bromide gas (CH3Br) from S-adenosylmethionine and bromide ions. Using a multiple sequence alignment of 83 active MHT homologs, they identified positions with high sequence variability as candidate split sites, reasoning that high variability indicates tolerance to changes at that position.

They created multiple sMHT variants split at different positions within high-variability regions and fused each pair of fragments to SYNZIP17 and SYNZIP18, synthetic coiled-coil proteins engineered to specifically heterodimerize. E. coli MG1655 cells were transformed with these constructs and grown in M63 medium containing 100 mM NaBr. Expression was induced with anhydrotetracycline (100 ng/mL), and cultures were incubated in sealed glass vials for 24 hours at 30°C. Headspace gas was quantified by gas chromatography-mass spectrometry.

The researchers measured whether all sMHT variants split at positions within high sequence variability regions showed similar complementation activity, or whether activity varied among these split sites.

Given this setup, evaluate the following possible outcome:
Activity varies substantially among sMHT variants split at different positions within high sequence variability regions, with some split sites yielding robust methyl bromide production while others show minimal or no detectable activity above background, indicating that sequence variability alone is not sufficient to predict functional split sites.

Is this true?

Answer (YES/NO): NO